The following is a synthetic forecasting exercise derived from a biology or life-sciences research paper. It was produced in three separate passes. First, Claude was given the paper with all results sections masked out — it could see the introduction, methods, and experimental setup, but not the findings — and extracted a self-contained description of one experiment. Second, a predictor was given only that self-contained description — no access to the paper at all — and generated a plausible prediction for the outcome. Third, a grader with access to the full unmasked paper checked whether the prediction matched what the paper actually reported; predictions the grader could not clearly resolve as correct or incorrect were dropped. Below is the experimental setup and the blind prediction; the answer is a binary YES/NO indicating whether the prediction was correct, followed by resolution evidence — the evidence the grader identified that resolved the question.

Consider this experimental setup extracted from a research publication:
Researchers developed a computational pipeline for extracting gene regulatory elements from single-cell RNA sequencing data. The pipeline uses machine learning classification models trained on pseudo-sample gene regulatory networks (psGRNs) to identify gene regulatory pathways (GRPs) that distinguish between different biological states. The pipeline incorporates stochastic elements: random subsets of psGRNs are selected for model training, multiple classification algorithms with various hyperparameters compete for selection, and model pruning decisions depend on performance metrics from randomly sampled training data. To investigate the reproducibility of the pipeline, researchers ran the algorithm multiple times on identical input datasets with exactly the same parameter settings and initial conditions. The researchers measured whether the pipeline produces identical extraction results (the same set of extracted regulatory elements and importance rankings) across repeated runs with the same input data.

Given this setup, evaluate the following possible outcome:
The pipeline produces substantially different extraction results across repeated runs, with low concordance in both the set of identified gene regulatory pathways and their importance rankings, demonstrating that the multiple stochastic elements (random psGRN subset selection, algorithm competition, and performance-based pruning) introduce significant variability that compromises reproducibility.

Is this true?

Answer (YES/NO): NO